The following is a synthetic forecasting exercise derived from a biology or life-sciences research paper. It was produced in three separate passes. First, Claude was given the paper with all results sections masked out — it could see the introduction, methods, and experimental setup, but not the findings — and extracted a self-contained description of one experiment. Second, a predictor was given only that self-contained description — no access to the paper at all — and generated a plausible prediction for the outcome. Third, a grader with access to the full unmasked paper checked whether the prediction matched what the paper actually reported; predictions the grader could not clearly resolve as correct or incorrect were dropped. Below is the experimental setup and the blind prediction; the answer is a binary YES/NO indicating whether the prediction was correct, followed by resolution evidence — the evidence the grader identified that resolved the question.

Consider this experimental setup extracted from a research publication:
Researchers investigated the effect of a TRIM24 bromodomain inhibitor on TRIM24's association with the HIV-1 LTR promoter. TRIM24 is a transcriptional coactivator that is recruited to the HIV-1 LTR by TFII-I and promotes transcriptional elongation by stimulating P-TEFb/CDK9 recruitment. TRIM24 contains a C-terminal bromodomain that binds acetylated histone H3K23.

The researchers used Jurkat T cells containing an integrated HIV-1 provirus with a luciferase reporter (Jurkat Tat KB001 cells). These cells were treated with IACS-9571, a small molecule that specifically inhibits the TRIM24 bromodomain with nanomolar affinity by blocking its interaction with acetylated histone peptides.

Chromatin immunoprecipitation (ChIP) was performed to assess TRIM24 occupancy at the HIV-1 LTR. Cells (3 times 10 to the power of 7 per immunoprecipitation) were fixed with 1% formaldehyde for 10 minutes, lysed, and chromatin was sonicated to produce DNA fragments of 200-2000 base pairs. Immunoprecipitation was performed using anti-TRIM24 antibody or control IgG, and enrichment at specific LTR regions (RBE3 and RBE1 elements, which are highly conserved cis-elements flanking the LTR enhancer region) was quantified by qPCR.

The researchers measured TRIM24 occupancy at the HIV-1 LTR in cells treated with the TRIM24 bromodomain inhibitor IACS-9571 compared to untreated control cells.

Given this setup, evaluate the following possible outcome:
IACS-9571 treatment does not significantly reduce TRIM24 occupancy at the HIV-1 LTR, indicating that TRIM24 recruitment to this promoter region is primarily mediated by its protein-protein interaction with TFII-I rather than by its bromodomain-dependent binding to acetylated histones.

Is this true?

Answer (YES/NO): YES